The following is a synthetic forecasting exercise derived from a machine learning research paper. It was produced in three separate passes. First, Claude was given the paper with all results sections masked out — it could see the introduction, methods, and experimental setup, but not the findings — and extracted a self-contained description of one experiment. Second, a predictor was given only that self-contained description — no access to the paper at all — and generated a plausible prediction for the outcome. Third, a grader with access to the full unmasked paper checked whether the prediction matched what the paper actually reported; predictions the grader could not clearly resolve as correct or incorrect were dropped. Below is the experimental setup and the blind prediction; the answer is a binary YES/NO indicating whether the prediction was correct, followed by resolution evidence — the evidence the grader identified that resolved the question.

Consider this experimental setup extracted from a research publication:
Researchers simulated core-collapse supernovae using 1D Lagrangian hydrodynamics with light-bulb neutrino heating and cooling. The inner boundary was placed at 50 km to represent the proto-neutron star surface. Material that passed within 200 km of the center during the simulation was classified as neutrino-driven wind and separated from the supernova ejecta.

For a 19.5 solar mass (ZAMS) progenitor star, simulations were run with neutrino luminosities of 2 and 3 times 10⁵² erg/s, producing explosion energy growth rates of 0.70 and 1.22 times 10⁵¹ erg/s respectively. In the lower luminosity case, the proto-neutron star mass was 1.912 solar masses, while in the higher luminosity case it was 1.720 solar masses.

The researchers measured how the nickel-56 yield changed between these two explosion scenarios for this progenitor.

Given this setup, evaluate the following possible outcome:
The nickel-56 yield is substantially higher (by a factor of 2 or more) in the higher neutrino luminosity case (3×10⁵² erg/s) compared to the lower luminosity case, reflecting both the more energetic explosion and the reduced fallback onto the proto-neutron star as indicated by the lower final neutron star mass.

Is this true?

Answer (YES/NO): NO